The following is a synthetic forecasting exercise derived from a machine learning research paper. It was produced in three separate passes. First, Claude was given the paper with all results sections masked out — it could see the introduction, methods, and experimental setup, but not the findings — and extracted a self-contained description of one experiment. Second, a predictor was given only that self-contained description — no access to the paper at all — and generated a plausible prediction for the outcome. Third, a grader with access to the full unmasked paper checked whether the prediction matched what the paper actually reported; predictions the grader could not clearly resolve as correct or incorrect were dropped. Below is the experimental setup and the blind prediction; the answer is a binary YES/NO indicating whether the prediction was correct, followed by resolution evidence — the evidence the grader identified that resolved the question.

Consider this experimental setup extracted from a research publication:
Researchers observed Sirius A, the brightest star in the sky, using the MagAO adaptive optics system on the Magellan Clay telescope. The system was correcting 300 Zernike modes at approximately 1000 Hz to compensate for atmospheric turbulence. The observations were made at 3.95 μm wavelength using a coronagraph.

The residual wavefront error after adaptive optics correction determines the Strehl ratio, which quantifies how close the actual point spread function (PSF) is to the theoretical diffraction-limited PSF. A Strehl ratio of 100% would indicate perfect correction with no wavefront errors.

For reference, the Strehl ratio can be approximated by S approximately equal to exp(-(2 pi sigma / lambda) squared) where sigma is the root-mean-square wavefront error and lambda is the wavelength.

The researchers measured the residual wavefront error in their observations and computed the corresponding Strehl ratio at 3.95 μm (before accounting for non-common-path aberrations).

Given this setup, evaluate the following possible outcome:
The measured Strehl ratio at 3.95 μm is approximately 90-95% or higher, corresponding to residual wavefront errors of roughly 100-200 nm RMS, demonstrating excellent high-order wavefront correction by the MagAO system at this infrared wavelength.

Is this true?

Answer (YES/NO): YES